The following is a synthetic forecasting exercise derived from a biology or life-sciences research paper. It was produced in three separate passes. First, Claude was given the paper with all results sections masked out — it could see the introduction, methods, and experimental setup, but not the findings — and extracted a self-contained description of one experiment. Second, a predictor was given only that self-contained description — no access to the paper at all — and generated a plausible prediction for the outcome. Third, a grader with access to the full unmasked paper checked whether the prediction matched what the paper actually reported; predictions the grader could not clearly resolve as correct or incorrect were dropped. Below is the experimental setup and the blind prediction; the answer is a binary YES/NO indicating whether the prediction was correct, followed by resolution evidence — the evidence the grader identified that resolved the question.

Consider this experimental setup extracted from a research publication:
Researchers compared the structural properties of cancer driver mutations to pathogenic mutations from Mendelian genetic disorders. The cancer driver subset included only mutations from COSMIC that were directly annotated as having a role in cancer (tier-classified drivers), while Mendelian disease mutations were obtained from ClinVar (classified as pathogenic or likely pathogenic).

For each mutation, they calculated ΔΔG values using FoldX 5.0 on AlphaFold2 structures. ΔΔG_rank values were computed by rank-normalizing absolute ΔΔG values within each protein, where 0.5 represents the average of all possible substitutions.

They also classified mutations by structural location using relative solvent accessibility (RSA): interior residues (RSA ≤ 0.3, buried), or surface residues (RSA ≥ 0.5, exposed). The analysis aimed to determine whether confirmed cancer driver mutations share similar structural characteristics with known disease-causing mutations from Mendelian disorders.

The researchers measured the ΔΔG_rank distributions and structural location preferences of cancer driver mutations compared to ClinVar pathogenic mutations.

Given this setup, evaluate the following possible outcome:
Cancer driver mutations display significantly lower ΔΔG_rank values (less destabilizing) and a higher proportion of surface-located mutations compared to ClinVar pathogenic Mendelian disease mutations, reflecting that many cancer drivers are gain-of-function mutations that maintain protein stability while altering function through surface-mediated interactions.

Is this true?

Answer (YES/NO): YES